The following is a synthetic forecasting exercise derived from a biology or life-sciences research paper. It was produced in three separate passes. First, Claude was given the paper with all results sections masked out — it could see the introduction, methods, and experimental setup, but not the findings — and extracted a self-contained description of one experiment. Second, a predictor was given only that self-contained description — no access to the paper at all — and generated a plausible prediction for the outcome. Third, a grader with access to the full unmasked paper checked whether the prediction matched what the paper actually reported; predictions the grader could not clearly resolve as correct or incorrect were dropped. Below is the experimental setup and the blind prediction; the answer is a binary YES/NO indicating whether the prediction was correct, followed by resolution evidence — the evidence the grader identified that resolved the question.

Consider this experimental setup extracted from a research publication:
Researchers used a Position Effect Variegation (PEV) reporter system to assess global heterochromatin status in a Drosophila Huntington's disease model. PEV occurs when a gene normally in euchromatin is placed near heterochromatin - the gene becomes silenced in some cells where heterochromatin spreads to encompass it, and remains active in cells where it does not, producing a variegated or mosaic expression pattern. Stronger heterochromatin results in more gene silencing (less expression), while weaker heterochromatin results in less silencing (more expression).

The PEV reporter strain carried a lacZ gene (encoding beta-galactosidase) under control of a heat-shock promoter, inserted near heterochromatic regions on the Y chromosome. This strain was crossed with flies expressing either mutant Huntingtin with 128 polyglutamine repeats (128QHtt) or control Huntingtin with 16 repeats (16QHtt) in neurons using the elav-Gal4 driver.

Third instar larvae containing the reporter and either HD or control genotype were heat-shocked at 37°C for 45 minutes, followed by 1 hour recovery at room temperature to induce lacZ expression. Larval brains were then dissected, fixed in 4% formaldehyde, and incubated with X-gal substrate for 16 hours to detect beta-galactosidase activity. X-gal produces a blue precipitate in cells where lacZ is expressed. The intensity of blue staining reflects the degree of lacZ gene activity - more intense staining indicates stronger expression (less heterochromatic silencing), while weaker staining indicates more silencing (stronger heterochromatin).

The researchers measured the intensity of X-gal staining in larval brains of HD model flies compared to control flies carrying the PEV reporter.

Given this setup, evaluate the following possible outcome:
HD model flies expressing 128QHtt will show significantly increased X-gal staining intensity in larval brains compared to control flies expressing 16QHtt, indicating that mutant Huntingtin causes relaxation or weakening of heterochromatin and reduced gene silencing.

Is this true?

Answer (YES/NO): YES